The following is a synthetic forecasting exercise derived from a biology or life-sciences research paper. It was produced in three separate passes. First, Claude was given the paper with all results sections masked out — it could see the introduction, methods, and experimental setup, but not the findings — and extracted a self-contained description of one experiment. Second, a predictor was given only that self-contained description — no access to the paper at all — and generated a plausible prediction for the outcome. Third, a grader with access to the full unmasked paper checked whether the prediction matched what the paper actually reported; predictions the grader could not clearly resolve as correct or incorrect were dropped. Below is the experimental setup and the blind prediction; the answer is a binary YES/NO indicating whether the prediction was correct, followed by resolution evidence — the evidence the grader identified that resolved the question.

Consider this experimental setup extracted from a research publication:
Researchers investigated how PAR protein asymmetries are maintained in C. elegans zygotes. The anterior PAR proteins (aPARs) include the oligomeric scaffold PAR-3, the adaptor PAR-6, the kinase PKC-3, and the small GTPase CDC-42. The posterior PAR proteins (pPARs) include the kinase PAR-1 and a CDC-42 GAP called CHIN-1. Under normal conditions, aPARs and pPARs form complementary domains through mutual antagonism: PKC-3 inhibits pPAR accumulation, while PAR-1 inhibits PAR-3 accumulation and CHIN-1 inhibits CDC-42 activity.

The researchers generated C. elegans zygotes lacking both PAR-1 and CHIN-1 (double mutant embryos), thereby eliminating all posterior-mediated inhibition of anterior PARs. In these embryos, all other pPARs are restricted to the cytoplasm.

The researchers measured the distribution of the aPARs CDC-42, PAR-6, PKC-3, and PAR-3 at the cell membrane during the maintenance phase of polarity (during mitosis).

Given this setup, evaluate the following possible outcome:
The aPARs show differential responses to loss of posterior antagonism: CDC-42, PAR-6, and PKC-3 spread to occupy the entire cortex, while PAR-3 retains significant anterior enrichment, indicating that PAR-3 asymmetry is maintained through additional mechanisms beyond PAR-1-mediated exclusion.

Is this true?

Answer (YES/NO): YES